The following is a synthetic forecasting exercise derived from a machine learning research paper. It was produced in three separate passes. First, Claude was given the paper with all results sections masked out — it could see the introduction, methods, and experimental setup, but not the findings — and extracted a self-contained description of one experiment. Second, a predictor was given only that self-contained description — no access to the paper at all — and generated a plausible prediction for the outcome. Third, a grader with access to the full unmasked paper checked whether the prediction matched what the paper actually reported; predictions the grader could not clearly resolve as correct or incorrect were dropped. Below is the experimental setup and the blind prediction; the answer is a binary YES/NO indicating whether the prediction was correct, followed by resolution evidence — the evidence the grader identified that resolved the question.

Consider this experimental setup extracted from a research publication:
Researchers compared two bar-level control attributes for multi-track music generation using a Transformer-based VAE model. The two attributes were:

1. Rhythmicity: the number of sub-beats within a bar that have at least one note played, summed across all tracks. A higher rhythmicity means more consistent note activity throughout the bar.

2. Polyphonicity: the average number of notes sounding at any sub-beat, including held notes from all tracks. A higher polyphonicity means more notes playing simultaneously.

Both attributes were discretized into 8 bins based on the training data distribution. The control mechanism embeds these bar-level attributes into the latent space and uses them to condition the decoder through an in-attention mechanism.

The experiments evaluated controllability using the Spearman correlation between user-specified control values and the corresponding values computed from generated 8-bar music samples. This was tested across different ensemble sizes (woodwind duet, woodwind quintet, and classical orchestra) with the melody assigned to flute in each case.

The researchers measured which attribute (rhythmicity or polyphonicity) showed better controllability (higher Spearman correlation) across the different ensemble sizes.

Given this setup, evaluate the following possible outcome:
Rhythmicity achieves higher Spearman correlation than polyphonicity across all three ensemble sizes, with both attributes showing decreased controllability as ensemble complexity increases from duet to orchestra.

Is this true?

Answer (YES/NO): NO